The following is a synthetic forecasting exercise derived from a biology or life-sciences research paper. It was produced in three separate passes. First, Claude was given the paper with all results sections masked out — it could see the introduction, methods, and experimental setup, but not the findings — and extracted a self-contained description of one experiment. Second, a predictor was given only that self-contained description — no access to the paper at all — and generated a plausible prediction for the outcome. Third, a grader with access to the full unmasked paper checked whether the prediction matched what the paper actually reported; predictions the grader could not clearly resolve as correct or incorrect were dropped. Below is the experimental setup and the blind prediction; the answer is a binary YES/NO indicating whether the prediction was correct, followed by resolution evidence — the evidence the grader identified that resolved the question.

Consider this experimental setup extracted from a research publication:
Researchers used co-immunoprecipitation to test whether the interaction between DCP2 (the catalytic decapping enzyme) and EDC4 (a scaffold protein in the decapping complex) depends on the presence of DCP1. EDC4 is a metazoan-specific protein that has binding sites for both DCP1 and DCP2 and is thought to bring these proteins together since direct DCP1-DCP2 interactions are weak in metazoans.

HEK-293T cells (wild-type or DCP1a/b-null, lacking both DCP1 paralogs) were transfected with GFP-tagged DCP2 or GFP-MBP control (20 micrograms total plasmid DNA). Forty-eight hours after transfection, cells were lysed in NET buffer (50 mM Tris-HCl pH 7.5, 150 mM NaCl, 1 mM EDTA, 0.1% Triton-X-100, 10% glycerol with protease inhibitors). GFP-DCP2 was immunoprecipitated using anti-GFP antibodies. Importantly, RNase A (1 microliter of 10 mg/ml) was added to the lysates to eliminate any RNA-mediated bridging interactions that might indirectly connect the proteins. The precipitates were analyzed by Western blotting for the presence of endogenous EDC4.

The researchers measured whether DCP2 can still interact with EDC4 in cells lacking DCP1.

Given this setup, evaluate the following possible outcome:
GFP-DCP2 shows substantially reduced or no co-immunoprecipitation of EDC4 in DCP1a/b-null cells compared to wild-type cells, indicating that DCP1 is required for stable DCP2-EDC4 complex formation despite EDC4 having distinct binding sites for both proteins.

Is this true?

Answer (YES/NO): NO